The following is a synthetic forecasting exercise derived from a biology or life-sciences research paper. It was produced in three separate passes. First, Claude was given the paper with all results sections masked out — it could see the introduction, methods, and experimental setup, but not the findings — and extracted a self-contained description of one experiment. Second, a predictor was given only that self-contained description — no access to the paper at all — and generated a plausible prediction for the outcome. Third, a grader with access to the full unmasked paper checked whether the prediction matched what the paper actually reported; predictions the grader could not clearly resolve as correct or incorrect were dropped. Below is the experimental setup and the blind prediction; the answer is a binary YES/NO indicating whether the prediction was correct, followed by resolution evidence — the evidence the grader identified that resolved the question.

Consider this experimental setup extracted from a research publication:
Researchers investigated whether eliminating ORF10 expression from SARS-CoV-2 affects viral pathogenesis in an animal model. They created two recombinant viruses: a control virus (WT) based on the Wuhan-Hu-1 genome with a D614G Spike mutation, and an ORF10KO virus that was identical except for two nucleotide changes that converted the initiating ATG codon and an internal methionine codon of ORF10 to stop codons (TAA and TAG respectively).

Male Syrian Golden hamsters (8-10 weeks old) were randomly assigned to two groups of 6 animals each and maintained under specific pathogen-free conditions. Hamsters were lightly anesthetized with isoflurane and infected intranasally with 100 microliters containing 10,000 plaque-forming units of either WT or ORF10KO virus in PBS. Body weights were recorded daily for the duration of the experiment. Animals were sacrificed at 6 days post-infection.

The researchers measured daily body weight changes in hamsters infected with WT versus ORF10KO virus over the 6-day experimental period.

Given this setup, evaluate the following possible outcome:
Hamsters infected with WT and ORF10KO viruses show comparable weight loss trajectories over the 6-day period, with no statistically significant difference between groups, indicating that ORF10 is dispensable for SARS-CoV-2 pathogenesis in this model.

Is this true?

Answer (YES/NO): NO